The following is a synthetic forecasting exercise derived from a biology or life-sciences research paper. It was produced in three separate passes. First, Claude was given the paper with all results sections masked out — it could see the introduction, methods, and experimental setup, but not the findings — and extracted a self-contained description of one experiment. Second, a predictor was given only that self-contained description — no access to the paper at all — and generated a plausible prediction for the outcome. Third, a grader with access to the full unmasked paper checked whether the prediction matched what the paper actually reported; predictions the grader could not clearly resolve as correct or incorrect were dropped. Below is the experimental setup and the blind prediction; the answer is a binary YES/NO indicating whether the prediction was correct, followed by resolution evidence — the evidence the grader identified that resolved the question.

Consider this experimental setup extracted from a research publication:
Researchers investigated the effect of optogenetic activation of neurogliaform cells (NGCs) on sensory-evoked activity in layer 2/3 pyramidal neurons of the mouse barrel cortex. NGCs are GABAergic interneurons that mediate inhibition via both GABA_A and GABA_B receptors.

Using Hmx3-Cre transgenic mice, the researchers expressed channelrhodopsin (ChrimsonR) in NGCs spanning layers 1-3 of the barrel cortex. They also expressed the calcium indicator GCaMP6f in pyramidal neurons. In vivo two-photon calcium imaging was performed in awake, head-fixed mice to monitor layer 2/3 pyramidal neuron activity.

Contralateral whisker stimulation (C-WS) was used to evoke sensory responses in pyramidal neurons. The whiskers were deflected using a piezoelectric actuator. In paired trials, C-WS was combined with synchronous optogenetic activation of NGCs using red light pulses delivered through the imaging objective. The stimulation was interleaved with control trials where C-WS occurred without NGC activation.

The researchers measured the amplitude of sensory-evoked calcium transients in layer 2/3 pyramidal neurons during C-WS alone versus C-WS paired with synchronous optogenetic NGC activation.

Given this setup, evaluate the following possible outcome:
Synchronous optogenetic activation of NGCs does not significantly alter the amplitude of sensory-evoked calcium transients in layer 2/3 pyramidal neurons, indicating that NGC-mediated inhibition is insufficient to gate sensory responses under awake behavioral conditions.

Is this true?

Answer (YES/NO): NO